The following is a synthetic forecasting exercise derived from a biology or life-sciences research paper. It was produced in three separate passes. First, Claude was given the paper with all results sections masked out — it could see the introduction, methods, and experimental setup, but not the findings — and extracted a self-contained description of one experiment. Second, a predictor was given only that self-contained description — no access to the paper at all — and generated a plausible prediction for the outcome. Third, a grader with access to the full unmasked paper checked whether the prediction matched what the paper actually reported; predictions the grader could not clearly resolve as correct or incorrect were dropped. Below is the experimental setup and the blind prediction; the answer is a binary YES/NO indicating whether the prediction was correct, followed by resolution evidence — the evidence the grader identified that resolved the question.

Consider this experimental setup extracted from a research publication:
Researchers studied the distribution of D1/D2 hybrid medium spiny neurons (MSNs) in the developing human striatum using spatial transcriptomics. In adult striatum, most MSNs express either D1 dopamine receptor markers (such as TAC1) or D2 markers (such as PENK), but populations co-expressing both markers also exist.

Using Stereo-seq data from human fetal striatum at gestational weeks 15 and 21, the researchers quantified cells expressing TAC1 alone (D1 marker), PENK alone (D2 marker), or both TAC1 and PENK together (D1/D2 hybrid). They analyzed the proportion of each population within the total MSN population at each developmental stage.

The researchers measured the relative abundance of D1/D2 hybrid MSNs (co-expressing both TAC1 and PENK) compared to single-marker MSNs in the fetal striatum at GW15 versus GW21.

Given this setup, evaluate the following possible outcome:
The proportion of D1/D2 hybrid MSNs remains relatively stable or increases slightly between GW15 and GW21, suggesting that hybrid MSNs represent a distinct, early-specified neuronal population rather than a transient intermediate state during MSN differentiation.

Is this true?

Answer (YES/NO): NO